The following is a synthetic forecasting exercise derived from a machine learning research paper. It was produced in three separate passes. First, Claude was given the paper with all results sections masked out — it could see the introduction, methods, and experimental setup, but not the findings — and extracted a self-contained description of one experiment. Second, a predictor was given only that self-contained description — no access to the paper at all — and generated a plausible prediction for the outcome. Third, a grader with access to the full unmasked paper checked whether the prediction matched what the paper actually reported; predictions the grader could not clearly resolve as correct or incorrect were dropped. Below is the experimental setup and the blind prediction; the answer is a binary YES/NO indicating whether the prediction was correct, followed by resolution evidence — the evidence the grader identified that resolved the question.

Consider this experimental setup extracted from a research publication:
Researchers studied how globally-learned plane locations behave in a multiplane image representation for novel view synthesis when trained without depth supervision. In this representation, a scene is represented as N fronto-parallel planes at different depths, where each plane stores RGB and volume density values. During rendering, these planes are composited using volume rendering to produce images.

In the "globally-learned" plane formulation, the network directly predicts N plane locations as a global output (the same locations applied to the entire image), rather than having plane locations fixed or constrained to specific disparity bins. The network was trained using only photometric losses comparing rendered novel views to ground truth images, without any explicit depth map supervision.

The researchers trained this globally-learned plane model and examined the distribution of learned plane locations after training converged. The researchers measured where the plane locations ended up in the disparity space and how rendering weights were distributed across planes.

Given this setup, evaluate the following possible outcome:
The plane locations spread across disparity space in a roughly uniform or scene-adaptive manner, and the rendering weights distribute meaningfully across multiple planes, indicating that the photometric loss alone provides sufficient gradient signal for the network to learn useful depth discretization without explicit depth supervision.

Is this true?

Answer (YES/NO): NO